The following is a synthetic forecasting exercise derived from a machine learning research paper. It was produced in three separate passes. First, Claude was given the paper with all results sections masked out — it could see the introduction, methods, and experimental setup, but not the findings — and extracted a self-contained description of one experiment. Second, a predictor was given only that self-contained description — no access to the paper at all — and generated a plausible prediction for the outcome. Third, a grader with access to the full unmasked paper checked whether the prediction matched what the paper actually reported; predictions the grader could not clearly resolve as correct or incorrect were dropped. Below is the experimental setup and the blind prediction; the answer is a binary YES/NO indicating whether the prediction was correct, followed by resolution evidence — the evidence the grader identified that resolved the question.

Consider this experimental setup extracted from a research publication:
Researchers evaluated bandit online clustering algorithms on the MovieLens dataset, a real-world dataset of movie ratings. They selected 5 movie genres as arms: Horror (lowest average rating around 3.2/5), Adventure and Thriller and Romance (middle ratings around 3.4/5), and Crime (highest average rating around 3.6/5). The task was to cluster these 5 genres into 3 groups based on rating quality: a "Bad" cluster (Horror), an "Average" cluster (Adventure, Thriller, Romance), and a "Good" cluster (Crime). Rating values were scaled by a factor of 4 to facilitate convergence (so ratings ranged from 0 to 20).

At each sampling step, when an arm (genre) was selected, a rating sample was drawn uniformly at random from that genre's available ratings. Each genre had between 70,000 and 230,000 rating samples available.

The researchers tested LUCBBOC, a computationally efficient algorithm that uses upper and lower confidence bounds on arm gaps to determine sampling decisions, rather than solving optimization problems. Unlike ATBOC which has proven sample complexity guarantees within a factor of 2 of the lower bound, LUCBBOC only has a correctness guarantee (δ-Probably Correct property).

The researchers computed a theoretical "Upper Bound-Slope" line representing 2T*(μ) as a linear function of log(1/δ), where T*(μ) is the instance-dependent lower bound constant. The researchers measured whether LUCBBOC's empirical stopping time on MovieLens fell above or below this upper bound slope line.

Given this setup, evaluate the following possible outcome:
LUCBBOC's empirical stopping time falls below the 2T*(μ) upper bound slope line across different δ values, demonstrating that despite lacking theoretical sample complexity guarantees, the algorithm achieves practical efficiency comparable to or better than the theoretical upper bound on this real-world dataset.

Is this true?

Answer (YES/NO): NO